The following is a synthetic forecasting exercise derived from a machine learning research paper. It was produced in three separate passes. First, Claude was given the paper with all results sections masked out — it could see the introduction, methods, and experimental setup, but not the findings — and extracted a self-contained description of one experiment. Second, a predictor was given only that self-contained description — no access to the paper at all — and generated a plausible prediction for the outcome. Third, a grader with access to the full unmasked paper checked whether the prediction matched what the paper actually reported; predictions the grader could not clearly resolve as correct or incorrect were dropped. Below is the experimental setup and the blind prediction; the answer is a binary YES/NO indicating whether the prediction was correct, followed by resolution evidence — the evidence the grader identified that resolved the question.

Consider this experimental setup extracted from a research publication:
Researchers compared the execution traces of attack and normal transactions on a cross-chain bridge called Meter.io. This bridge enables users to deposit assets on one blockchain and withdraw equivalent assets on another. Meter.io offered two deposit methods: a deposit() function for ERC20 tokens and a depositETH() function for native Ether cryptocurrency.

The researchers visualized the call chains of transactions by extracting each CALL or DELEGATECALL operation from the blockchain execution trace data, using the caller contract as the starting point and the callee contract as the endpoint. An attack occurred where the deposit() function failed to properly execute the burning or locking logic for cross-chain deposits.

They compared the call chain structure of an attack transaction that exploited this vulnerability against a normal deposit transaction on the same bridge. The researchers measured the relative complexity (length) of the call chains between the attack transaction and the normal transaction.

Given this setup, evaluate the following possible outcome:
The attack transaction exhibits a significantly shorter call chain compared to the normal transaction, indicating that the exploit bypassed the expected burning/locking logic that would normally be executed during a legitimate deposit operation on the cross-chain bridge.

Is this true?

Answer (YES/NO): YES